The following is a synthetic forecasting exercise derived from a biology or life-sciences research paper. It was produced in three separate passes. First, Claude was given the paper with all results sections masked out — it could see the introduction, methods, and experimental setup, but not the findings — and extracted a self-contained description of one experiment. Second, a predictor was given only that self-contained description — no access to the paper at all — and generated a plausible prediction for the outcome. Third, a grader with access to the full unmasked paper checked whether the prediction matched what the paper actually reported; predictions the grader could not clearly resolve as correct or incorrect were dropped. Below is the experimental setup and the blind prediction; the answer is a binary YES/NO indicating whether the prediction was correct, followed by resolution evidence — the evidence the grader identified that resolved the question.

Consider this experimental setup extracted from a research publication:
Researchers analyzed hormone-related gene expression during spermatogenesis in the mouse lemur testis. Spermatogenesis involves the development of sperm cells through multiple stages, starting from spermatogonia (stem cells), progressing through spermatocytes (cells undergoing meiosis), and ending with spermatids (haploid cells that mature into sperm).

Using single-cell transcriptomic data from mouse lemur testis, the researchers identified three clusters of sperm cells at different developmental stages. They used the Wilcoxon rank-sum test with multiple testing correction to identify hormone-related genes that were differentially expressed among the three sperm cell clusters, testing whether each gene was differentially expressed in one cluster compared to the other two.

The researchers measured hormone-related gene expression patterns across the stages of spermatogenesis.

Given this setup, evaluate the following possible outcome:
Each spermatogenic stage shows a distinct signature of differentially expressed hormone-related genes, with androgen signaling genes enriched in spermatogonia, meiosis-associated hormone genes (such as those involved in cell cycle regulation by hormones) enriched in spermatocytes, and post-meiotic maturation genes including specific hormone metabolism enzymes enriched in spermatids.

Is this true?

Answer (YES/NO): NO